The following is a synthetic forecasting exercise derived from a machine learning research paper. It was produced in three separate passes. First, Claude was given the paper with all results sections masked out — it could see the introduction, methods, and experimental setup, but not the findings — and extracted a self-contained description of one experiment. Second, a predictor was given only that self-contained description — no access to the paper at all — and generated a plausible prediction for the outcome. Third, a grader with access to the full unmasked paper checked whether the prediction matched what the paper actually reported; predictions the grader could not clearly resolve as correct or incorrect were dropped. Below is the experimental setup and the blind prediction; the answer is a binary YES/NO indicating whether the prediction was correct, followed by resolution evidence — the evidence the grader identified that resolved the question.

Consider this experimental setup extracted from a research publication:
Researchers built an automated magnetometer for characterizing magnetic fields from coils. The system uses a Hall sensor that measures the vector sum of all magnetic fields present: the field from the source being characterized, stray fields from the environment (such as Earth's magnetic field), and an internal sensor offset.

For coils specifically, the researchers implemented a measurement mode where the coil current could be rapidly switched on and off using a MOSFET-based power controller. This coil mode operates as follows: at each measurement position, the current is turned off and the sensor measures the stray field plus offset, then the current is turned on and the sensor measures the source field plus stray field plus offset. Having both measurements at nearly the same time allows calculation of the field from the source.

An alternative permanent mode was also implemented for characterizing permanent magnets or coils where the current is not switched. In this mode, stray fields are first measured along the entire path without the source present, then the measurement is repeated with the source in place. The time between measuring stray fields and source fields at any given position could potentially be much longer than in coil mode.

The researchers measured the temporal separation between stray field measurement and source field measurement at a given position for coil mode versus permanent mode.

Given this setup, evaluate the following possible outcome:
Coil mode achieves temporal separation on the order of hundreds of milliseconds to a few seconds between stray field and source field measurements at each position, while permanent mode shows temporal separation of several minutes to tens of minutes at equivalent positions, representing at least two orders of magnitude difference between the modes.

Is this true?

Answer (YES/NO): YES